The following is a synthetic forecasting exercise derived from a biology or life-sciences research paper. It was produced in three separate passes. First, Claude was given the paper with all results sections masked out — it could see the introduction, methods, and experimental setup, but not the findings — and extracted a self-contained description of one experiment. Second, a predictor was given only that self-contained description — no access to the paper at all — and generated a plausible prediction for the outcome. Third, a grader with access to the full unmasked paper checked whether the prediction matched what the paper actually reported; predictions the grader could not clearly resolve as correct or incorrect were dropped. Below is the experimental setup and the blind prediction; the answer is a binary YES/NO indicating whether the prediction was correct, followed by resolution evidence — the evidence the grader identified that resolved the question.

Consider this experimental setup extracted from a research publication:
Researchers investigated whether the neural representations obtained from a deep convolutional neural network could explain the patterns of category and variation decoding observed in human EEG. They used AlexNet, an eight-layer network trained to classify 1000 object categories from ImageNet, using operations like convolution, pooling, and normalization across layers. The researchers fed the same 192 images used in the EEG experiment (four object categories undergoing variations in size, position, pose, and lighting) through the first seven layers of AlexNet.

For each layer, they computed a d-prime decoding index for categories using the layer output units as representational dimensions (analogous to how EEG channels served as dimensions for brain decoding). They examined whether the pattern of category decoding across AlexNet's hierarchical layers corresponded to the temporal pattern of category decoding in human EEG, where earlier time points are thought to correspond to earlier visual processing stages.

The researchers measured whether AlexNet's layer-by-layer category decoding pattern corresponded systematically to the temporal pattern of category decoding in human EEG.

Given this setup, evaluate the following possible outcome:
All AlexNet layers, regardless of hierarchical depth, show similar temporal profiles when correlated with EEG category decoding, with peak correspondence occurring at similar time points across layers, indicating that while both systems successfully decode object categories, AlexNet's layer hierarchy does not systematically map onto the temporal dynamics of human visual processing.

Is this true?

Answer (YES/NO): NO